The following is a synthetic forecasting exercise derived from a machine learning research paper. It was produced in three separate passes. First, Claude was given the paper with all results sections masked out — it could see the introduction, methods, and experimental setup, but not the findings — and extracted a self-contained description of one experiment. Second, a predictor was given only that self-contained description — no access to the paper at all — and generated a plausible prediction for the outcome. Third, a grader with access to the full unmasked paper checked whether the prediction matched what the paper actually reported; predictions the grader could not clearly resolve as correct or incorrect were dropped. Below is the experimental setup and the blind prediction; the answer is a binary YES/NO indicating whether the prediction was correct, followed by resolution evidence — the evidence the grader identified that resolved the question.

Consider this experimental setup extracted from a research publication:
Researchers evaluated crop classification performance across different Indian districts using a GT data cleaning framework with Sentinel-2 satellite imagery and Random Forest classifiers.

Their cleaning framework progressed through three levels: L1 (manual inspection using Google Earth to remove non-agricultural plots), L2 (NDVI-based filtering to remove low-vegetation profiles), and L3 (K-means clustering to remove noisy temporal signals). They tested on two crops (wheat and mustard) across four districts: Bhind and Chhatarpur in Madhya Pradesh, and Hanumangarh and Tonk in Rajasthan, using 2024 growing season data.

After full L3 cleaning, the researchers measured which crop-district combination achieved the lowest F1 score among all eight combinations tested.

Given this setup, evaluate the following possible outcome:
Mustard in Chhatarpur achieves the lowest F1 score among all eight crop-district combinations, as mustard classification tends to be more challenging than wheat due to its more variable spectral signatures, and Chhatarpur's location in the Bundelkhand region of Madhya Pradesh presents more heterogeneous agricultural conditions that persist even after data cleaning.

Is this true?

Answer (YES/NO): NO